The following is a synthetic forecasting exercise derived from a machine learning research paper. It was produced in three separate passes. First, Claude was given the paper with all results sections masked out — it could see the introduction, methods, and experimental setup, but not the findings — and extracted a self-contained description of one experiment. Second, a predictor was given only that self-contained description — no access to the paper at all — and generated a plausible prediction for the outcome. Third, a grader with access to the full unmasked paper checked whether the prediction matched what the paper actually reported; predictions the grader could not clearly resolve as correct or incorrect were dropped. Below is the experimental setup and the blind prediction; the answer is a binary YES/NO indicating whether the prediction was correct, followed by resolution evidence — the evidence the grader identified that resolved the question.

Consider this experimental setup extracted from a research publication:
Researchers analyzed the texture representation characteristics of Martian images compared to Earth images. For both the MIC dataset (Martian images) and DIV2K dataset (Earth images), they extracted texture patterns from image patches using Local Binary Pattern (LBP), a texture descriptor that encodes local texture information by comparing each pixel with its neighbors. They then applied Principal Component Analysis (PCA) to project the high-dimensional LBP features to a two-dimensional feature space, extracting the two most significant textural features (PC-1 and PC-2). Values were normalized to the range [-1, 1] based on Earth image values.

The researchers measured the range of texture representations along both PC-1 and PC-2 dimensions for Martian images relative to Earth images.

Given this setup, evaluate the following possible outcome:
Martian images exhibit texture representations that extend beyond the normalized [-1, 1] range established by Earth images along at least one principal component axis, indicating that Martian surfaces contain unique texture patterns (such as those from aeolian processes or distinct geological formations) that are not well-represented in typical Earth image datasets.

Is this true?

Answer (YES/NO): NO